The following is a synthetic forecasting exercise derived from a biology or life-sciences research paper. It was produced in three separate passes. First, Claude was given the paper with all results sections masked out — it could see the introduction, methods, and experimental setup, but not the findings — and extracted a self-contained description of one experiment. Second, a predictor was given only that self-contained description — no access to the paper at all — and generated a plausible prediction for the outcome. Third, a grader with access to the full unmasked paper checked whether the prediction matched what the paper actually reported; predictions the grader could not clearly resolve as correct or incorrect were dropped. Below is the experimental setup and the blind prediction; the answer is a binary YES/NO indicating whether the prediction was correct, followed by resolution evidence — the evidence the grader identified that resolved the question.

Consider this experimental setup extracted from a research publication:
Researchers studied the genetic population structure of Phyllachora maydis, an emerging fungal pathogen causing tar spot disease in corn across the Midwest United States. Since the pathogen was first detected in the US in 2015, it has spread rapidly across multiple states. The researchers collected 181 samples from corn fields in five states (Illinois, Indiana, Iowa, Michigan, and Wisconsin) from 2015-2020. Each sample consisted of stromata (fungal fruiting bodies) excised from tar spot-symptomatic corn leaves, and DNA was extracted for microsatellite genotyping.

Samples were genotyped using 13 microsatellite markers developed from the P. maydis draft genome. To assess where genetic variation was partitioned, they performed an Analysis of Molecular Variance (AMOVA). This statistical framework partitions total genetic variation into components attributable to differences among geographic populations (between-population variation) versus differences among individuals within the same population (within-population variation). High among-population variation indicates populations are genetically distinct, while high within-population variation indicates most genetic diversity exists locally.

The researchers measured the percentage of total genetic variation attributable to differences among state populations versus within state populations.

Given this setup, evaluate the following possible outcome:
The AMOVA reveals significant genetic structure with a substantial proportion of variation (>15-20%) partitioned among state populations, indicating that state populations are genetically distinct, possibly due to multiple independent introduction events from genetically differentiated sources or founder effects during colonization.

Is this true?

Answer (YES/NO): NO